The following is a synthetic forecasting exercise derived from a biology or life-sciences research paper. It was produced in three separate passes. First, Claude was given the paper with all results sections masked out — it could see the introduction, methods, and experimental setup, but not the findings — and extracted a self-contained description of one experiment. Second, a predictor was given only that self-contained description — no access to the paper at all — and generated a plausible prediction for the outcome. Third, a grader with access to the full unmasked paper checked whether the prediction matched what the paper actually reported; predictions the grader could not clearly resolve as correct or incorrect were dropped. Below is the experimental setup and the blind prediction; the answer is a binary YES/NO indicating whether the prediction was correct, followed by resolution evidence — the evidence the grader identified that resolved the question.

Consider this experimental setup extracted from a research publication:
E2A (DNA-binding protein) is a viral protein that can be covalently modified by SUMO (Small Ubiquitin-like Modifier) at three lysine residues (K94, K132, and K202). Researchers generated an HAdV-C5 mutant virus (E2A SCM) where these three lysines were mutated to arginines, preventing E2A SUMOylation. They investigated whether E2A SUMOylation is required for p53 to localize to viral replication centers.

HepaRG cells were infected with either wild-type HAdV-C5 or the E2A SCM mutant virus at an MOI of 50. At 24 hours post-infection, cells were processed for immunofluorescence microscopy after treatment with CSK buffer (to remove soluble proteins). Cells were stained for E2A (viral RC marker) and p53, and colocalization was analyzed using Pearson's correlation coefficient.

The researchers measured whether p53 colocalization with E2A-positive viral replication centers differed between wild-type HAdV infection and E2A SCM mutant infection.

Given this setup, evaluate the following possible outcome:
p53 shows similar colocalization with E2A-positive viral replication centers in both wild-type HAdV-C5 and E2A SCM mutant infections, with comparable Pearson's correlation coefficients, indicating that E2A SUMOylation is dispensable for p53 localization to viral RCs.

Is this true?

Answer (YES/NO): YES